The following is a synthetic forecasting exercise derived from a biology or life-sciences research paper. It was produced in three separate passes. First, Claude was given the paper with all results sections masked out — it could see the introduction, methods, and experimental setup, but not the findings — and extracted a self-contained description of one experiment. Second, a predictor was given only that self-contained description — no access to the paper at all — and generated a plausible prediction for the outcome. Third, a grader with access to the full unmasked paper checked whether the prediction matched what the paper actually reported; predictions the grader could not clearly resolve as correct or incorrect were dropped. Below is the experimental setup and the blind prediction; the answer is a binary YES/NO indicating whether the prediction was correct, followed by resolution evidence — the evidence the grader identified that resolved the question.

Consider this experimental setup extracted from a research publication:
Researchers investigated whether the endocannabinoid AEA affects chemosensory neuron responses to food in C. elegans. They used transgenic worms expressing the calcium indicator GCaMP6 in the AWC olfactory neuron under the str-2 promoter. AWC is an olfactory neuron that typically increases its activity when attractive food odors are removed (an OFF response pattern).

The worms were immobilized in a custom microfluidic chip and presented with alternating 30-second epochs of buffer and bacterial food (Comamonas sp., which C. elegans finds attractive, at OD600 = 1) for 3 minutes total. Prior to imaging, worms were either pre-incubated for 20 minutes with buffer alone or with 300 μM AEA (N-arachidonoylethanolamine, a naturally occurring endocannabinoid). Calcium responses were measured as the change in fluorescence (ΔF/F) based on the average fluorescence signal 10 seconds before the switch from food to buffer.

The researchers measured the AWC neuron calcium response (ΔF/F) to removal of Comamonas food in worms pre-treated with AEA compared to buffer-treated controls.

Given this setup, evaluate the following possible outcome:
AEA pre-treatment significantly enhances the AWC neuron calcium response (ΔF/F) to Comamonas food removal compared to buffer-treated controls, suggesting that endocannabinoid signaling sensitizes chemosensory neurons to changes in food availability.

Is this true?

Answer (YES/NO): YES